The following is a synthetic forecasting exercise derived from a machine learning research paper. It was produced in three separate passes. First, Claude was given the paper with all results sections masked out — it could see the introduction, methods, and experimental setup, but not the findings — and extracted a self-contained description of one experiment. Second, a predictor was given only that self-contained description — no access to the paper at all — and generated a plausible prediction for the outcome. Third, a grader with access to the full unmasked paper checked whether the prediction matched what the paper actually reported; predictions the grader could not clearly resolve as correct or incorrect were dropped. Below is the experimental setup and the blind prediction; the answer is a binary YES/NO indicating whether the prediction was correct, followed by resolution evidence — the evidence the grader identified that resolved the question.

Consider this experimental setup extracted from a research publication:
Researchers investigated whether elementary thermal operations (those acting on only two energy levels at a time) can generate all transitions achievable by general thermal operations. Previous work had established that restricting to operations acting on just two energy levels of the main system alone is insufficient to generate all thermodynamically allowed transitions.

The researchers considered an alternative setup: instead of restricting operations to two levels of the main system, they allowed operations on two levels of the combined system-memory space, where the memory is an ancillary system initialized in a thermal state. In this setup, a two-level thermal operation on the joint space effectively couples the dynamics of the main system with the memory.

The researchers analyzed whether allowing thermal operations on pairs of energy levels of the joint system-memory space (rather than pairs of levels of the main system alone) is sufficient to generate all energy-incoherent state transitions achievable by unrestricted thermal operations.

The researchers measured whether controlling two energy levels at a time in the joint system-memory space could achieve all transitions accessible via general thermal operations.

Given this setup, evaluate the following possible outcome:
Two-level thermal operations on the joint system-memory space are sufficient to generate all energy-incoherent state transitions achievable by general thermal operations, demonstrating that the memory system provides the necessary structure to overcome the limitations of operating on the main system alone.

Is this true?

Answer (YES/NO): YES